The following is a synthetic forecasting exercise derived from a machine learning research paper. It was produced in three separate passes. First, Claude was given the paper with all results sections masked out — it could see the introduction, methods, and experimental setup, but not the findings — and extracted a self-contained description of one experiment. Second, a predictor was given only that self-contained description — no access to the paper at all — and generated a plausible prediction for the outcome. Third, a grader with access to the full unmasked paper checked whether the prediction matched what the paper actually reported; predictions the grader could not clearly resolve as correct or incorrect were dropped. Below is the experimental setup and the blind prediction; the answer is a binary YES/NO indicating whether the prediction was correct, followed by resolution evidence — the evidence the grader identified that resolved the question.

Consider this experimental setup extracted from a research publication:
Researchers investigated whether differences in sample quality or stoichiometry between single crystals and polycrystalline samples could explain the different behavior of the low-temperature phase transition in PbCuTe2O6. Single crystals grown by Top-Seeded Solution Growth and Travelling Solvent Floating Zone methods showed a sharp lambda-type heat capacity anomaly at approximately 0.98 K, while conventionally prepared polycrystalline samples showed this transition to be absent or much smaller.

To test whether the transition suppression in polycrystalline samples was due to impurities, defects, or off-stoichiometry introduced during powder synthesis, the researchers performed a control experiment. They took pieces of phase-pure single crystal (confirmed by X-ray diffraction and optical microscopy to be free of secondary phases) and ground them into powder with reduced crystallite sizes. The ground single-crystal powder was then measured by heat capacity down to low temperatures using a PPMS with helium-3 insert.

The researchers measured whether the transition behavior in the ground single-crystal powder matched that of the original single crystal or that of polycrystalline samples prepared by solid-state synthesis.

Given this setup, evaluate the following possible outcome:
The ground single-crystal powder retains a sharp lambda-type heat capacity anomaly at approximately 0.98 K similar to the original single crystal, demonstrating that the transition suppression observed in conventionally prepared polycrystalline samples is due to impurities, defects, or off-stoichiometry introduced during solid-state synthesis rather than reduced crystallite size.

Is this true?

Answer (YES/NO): NO